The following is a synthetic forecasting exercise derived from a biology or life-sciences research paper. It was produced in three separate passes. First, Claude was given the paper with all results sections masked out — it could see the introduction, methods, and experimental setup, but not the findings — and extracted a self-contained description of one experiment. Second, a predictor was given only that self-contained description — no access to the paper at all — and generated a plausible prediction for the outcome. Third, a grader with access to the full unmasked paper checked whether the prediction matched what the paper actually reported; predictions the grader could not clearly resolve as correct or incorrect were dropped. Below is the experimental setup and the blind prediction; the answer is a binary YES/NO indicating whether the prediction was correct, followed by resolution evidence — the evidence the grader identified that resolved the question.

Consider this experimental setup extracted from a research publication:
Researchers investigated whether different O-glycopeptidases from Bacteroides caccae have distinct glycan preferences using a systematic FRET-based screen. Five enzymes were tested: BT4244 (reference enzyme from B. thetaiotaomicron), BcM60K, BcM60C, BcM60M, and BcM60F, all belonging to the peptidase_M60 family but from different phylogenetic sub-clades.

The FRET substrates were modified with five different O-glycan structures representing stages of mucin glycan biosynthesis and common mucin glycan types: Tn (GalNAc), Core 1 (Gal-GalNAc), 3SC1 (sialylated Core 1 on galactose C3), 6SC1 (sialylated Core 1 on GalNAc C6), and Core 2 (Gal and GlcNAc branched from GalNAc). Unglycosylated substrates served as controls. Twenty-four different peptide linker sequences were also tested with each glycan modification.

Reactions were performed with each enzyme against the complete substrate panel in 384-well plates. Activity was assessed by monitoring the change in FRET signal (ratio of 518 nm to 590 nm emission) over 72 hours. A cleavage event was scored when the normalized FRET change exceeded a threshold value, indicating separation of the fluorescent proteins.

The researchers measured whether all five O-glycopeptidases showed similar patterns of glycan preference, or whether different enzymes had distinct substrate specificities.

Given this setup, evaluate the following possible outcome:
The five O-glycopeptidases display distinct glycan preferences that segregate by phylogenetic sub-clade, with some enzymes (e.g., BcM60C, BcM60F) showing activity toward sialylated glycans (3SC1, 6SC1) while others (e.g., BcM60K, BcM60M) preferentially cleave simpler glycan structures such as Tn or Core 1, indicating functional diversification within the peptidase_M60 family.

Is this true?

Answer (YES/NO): NO